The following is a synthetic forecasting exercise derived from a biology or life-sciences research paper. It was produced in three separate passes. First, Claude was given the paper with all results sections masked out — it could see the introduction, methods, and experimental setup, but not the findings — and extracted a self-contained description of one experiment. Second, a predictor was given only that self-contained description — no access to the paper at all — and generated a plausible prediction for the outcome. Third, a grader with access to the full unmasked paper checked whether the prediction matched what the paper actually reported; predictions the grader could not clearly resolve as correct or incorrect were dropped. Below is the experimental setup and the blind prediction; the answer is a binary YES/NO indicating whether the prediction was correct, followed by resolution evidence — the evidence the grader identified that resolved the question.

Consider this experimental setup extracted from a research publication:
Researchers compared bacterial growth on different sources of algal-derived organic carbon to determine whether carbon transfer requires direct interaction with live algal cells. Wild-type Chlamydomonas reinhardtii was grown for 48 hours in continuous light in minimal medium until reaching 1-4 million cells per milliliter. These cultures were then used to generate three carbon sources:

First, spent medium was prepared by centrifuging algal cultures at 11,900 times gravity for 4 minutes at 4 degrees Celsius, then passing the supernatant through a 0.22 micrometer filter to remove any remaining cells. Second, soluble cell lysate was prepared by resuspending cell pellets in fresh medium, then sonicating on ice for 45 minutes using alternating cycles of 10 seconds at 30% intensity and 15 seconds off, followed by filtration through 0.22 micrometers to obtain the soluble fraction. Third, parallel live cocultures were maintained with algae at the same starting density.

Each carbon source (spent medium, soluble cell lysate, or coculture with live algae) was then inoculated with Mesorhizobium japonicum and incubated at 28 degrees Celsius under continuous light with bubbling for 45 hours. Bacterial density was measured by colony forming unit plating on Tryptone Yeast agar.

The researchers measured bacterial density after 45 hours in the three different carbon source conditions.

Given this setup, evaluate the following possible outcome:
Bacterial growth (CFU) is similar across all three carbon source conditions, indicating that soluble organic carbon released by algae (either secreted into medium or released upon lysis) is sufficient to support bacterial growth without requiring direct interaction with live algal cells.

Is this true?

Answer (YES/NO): NO